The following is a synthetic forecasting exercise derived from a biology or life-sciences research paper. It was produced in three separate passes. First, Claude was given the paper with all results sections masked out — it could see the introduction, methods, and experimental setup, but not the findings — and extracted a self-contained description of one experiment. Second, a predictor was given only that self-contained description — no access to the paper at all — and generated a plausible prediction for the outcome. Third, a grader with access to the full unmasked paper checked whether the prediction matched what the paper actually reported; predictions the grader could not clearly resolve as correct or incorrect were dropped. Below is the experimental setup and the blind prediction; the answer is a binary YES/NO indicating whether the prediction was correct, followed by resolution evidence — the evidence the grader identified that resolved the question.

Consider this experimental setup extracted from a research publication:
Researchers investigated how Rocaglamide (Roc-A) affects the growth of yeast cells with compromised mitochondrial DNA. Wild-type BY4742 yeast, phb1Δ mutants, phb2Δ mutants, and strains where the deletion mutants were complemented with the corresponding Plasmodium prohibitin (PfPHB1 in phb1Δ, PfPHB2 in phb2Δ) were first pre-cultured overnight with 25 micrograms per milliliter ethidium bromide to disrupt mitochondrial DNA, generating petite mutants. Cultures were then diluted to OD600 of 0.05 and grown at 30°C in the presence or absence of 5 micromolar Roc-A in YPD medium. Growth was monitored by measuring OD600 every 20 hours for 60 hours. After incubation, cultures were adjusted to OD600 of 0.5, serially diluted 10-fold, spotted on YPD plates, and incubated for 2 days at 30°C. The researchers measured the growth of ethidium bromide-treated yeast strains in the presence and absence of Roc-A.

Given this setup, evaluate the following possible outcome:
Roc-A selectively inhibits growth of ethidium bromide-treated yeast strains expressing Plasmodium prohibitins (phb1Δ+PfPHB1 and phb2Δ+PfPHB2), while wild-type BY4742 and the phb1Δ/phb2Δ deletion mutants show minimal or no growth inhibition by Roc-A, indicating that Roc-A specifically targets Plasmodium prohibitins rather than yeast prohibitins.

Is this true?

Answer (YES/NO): NO